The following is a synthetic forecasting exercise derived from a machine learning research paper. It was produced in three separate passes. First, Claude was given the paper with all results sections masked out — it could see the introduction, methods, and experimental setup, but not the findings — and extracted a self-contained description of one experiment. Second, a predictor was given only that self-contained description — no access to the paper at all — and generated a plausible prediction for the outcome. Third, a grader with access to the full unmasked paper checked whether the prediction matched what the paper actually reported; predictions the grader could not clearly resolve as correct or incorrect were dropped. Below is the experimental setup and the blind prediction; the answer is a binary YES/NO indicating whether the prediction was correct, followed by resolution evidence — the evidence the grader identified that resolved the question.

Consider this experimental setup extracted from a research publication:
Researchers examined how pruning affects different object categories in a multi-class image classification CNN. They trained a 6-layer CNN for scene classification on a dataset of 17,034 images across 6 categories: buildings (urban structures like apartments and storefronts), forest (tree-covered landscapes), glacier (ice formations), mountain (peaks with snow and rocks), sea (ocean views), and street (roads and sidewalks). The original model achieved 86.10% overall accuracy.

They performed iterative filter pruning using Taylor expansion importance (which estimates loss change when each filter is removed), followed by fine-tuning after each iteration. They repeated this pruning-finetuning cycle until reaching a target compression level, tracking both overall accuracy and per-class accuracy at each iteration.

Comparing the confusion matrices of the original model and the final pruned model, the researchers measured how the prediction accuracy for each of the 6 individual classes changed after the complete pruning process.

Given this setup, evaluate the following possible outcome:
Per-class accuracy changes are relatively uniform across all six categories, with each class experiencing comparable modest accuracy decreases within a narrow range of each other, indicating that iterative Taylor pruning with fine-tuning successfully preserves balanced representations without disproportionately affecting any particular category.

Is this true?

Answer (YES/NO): NO